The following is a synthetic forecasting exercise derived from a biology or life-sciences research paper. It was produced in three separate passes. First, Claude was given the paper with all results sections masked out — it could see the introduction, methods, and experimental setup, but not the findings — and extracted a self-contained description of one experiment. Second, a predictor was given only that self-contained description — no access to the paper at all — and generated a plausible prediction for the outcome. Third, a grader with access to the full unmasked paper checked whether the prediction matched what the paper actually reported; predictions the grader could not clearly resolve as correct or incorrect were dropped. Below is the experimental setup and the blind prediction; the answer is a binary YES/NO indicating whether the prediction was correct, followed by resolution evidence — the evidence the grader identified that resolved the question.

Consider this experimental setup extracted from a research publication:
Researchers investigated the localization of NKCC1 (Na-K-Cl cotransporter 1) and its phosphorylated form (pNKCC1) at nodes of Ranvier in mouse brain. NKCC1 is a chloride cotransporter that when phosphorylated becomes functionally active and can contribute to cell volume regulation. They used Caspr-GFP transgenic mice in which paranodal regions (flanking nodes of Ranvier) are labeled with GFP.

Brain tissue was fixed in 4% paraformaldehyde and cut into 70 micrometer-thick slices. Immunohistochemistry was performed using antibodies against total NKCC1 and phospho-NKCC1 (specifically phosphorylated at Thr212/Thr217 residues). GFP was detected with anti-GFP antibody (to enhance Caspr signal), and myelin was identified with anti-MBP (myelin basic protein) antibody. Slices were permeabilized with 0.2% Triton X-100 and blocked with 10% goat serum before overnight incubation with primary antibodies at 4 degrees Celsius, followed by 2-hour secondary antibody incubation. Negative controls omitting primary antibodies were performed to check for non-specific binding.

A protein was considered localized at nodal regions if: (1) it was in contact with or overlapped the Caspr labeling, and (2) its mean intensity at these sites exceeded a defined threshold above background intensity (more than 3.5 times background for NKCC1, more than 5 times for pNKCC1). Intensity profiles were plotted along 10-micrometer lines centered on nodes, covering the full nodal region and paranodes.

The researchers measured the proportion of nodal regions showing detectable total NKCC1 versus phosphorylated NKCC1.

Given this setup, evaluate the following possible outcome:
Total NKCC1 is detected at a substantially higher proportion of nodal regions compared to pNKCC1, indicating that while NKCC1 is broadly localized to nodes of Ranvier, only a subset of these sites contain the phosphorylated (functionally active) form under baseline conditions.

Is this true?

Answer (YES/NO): YES